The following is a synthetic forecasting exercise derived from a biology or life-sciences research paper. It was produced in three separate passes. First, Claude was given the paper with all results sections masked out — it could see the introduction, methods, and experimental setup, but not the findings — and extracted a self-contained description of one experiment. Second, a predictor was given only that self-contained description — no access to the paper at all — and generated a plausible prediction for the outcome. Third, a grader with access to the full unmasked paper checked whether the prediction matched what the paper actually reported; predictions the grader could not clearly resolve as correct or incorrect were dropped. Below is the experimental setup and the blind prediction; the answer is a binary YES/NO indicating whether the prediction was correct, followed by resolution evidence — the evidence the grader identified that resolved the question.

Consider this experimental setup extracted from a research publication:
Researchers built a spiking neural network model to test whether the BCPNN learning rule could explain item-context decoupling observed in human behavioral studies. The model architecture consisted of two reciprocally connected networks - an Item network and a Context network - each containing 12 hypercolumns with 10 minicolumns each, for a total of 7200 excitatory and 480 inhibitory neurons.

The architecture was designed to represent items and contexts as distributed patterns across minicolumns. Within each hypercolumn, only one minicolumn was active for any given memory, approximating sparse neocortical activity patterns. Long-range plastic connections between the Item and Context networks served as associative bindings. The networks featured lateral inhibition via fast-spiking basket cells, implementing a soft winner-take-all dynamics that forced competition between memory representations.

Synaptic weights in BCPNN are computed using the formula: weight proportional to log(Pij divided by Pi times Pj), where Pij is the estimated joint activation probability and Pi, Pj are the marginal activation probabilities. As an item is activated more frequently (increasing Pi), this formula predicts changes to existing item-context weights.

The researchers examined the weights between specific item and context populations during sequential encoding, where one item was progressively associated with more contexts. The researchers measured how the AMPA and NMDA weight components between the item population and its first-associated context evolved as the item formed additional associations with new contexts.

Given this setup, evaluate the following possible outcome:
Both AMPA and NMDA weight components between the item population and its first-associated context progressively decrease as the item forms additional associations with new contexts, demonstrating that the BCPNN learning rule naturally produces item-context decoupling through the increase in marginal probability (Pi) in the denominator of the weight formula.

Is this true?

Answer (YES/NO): YES